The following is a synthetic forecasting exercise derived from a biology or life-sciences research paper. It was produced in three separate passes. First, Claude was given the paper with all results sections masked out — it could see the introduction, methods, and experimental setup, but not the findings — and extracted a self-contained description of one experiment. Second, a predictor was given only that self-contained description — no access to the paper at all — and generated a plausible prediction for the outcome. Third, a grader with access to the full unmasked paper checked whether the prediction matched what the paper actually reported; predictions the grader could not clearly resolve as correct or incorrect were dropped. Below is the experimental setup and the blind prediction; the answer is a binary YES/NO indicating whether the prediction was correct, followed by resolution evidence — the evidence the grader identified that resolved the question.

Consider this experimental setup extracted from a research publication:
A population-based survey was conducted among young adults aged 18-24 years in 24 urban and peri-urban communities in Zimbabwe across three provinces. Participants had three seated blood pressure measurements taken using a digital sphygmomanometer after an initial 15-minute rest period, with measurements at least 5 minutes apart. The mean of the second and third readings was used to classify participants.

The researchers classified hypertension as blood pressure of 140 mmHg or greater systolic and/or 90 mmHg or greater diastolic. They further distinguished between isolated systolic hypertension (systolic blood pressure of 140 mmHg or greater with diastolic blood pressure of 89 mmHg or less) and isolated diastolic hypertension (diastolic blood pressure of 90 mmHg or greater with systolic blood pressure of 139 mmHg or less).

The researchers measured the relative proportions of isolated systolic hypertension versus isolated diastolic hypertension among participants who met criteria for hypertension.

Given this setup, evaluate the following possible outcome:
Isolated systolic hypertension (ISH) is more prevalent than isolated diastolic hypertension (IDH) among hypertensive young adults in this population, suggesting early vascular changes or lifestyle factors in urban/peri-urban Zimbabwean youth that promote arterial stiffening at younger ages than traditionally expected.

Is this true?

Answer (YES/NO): NO